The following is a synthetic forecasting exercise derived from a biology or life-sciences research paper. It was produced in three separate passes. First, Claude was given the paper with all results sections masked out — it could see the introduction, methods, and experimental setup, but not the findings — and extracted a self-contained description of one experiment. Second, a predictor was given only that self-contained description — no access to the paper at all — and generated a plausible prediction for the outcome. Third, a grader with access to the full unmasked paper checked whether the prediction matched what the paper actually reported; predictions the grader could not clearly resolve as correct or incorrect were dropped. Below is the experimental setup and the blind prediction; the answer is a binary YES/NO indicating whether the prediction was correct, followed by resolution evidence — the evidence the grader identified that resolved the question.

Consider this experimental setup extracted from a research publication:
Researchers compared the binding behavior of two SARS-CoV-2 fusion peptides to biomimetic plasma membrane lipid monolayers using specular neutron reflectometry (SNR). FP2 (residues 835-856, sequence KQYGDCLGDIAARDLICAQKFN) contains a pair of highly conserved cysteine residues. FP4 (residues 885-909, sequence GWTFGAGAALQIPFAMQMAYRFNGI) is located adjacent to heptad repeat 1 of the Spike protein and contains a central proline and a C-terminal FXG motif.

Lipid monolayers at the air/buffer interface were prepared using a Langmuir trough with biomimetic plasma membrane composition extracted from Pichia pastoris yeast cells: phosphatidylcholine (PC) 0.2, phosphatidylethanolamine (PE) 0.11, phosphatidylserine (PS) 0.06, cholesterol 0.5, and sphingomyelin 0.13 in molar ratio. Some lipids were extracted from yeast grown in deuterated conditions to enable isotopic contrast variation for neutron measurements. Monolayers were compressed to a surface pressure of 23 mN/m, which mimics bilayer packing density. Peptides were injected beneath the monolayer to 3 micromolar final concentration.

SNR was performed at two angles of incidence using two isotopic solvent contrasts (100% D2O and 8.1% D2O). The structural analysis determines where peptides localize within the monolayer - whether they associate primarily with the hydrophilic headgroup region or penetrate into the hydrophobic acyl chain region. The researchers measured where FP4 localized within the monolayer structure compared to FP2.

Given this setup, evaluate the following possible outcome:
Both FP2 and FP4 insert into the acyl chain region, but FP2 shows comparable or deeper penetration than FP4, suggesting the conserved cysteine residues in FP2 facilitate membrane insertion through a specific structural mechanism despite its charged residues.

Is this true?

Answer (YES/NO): NO